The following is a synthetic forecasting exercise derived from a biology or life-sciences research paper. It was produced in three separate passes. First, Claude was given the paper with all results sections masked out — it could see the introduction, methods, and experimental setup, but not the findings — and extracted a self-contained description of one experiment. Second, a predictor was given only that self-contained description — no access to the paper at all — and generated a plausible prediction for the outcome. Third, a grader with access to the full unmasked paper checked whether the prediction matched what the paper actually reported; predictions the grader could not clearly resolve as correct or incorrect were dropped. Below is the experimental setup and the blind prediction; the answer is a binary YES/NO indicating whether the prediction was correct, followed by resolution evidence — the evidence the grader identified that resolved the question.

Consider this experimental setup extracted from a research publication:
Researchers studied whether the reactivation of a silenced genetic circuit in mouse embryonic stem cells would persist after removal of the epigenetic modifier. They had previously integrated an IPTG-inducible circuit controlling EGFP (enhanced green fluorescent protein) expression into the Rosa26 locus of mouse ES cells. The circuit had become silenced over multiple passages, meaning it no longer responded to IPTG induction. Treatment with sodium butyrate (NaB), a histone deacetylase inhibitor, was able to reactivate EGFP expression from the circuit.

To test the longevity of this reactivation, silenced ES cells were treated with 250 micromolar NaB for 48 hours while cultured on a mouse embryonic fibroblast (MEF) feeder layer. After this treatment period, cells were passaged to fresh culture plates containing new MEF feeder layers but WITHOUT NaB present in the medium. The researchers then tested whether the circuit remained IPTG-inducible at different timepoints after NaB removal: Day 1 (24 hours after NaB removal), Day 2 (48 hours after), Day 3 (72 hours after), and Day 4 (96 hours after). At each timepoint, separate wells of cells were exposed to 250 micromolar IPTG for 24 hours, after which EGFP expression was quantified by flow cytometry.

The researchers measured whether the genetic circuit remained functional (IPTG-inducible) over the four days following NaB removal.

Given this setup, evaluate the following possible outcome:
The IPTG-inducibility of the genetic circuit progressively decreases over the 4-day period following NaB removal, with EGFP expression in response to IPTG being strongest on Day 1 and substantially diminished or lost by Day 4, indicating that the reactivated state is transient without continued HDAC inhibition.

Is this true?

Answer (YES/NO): YES